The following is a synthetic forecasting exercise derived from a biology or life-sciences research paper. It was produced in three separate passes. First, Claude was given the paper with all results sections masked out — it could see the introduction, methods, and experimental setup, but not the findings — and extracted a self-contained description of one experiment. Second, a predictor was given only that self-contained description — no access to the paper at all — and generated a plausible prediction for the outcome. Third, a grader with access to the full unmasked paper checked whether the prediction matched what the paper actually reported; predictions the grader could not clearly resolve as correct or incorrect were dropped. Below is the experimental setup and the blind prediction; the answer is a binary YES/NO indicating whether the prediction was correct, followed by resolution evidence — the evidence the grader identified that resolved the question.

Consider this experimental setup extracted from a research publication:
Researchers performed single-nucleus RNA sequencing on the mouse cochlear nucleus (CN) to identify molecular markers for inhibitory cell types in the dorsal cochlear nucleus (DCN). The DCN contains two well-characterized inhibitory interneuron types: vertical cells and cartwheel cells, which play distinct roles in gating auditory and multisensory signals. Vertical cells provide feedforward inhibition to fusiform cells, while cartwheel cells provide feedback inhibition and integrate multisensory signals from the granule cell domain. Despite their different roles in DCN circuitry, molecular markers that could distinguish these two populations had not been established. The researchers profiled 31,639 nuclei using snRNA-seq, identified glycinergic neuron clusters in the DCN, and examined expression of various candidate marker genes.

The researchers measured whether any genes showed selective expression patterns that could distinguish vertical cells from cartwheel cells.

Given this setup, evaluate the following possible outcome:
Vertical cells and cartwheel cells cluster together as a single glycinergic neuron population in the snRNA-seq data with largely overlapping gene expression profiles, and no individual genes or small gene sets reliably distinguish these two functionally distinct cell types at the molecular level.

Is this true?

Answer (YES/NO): NO